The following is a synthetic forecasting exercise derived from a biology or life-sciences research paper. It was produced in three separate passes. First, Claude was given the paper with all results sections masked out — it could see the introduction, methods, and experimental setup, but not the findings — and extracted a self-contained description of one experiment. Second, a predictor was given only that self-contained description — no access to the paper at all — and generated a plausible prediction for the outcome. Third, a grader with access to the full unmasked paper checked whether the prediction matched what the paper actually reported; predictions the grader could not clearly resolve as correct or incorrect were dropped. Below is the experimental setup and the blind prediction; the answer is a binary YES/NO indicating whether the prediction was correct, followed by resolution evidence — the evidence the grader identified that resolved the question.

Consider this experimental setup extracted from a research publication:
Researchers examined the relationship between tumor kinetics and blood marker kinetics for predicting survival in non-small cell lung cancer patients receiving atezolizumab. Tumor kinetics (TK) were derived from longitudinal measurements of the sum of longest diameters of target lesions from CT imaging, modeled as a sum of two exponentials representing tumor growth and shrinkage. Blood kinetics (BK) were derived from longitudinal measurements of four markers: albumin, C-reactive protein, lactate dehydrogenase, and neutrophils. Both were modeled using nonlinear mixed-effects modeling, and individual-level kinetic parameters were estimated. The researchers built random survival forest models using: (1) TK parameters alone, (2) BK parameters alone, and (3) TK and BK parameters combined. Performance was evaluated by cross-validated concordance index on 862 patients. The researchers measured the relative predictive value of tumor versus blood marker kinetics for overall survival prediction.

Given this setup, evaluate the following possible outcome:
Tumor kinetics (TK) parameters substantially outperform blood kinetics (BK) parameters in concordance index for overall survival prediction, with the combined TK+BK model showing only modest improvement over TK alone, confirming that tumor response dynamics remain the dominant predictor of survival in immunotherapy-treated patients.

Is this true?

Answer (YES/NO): NO